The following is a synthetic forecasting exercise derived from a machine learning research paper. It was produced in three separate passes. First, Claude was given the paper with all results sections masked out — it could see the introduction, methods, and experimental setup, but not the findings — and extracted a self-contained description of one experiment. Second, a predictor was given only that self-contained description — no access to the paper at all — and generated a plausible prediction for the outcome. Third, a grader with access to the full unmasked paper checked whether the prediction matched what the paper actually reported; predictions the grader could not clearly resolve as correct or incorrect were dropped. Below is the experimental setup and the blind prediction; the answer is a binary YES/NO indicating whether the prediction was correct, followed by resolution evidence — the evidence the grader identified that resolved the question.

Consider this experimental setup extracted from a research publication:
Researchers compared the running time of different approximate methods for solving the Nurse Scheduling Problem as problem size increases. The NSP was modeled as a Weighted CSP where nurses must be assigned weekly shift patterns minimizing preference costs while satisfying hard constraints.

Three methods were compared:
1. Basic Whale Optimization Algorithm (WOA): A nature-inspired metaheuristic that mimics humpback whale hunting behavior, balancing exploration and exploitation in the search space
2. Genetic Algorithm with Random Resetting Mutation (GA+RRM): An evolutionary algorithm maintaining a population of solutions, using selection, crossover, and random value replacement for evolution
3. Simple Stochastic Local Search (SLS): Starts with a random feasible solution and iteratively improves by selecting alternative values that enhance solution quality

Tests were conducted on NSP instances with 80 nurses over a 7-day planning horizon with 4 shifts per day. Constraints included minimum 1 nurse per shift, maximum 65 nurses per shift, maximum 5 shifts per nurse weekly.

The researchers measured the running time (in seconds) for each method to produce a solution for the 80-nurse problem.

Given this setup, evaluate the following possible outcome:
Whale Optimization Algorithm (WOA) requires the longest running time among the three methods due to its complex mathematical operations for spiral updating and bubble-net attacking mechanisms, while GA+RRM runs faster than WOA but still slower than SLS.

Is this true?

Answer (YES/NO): YES